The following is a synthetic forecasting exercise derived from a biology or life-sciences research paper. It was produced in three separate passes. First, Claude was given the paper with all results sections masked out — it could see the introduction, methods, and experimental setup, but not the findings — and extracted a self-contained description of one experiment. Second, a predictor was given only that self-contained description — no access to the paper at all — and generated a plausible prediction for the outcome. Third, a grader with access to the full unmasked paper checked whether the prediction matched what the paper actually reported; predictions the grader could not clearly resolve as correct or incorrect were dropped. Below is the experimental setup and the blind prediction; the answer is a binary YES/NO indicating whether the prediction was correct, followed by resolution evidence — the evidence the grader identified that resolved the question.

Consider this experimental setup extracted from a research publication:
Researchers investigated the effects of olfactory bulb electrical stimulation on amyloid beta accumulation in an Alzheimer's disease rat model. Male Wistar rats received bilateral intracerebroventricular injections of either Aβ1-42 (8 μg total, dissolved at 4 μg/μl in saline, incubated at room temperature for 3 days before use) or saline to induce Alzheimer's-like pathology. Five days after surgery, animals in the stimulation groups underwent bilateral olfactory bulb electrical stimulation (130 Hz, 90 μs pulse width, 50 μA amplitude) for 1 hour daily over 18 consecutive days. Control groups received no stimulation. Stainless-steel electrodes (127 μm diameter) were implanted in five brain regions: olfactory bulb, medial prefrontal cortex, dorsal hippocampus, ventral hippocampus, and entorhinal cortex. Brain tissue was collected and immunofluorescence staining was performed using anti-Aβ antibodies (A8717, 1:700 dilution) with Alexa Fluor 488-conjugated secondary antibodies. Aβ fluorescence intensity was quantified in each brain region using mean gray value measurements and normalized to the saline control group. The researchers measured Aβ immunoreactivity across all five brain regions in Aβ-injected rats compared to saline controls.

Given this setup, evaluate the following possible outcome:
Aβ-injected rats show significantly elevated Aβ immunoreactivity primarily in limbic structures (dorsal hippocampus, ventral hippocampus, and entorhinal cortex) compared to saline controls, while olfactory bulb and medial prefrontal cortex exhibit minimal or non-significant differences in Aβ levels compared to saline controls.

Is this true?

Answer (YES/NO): NO